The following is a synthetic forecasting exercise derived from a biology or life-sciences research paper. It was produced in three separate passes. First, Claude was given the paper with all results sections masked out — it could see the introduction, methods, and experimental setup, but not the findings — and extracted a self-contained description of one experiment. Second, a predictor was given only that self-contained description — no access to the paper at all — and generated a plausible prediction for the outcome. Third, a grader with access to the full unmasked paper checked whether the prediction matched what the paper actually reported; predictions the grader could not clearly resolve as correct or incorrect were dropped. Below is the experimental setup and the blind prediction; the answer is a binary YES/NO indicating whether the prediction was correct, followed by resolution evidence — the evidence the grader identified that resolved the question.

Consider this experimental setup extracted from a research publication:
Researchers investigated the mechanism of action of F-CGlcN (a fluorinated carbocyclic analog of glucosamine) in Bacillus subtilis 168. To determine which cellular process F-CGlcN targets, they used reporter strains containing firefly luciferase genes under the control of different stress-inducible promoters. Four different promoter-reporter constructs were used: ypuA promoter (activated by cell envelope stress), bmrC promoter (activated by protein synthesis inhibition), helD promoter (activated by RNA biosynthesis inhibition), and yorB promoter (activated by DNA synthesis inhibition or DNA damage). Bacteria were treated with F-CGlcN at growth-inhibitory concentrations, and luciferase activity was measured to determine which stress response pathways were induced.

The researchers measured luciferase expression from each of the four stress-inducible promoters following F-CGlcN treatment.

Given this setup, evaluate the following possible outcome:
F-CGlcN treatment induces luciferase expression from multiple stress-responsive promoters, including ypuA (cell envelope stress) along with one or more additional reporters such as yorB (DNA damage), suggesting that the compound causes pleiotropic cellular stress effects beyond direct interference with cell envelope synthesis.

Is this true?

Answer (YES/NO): NO